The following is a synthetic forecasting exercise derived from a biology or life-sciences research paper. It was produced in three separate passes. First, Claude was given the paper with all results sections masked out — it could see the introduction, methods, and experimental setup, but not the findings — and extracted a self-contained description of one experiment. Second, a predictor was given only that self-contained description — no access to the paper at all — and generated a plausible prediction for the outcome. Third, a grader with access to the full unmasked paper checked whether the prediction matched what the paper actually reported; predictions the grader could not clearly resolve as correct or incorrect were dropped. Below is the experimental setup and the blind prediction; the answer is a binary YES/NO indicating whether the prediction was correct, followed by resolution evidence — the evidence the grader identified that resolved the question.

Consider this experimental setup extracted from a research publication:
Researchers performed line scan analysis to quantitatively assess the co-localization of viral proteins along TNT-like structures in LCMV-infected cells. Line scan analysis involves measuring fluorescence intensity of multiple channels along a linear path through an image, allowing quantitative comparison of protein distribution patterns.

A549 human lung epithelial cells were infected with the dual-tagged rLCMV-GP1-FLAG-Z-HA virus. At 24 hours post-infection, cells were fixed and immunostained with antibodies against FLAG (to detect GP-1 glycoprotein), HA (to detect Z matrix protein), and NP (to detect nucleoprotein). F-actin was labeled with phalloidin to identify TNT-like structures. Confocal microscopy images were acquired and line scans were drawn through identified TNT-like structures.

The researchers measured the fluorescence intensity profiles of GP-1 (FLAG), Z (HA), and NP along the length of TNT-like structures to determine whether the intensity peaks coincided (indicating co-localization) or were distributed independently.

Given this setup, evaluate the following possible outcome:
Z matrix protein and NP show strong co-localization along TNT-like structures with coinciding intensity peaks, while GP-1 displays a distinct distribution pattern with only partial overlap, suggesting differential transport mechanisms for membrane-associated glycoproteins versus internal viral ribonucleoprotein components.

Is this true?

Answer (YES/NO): NO